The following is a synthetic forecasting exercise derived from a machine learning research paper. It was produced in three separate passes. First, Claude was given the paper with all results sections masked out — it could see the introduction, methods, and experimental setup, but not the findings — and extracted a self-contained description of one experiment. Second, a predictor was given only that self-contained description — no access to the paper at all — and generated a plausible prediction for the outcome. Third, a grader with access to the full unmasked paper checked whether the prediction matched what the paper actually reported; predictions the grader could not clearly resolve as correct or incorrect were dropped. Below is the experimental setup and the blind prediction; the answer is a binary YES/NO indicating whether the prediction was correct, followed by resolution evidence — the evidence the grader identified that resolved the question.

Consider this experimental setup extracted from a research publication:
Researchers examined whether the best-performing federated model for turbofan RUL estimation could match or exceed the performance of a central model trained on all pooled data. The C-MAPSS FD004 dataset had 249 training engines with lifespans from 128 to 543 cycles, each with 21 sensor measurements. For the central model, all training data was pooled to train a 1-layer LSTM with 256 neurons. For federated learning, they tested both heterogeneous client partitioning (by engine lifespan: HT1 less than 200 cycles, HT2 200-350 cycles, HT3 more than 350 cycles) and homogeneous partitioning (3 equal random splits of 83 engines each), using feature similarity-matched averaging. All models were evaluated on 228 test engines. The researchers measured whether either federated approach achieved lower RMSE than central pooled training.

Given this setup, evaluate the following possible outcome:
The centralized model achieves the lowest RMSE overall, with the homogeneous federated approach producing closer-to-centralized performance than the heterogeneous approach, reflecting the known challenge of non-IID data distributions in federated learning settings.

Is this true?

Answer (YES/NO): NO